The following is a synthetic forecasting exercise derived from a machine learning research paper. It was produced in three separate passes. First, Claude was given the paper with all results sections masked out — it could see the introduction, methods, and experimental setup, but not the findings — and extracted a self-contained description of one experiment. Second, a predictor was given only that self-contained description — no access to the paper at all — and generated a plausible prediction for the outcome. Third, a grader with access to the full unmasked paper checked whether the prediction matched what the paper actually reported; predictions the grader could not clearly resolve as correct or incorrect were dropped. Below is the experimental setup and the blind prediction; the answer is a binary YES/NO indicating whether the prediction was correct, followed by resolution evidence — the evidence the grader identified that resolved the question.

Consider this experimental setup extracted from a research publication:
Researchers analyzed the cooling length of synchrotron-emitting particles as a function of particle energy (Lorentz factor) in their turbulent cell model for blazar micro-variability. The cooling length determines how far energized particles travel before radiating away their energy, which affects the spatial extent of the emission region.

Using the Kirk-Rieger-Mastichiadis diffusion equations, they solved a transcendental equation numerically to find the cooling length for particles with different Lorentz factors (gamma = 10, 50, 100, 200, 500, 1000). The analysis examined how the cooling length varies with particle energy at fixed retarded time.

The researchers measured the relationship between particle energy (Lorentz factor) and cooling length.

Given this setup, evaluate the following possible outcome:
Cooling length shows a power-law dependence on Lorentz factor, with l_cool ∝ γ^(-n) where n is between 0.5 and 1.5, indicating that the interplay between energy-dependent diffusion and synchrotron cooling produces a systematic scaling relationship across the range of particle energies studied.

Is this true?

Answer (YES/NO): NO